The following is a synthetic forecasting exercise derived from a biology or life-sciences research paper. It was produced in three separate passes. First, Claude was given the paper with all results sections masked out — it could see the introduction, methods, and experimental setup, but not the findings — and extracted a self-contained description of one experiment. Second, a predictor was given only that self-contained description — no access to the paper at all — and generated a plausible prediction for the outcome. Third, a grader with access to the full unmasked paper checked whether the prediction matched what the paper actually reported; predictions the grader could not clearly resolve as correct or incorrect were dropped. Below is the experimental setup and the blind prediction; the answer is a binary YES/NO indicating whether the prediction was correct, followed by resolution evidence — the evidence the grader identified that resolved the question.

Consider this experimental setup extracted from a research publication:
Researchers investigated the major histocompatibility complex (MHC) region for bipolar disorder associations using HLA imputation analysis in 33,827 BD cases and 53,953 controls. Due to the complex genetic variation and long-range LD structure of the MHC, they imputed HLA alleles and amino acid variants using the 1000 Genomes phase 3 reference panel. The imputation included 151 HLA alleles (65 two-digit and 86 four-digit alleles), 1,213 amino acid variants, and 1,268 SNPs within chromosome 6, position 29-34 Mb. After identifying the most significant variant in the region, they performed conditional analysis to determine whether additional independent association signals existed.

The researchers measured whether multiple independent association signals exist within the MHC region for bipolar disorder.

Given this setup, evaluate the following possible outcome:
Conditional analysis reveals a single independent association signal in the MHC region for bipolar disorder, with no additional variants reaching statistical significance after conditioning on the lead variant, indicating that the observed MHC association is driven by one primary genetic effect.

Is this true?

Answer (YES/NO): YES